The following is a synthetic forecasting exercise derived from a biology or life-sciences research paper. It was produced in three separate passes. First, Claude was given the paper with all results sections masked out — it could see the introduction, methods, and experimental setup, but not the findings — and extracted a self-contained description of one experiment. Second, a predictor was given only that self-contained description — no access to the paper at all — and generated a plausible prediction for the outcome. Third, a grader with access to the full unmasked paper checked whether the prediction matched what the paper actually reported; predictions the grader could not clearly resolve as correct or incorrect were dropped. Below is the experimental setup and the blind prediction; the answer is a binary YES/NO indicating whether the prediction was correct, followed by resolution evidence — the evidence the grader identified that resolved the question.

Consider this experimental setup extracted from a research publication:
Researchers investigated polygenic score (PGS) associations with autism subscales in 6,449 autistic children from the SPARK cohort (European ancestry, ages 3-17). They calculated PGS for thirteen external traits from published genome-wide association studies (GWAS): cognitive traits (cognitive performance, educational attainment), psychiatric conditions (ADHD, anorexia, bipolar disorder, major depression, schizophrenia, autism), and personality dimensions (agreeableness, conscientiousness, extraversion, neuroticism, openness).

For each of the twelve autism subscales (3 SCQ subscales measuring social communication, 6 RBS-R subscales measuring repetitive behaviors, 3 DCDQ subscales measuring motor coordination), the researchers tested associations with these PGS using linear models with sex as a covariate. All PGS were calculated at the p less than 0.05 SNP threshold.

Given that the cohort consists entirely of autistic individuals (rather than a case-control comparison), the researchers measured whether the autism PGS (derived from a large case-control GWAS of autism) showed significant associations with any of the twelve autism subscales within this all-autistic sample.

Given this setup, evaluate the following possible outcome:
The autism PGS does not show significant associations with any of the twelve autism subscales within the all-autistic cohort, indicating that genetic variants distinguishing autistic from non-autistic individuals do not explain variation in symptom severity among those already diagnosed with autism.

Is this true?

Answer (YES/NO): YES